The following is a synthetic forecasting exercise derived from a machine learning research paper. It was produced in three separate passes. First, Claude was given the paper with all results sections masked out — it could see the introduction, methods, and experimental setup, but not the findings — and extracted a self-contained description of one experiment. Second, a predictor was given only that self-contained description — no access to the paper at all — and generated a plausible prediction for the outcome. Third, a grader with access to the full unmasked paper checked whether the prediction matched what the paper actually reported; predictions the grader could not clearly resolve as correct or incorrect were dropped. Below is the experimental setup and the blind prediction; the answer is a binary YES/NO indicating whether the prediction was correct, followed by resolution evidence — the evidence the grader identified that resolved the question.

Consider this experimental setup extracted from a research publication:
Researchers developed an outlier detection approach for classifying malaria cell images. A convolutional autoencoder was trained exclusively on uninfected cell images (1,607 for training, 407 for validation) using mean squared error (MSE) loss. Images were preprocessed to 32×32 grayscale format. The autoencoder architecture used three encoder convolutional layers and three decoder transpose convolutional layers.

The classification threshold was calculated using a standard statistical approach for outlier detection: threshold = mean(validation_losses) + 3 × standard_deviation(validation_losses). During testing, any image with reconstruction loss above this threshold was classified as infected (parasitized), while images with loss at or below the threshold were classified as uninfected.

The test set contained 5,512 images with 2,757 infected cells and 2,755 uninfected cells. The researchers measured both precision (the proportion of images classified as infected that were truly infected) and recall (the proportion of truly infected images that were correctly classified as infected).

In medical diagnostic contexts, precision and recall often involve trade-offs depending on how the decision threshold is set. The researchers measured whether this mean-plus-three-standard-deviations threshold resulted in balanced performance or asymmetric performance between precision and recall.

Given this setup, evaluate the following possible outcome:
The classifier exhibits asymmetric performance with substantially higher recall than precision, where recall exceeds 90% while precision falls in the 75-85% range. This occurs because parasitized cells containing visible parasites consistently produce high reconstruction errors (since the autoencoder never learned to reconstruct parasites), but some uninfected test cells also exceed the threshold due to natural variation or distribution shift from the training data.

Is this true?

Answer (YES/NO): NO